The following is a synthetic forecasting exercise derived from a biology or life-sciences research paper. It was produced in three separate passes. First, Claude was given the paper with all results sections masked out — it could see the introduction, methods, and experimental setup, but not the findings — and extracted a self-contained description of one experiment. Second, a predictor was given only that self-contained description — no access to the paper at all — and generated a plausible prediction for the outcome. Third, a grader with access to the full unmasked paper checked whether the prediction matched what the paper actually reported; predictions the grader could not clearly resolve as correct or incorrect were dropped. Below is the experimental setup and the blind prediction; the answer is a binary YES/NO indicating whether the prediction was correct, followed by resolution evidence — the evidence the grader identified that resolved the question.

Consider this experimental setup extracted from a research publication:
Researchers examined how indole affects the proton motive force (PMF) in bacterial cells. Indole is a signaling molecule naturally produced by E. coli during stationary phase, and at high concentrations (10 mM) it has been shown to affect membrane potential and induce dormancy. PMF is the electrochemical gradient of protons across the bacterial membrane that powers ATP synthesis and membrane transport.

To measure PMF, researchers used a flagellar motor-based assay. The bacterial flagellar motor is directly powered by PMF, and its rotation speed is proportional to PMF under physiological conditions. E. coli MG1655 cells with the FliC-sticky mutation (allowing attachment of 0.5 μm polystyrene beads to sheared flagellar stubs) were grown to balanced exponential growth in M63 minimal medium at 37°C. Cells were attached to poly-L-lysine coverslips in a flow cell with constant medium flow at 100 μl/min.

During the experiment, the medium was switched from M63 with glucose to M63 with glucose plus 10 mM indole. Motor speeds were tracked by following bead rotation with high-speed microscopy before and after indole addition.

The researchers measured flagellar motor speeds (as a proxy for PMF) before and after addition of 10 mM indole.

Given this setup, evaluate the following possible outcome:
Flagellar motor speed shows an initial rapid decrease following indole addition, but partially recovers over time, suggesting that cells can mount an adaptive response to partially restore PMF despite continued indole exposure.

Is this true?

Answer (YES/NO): NO